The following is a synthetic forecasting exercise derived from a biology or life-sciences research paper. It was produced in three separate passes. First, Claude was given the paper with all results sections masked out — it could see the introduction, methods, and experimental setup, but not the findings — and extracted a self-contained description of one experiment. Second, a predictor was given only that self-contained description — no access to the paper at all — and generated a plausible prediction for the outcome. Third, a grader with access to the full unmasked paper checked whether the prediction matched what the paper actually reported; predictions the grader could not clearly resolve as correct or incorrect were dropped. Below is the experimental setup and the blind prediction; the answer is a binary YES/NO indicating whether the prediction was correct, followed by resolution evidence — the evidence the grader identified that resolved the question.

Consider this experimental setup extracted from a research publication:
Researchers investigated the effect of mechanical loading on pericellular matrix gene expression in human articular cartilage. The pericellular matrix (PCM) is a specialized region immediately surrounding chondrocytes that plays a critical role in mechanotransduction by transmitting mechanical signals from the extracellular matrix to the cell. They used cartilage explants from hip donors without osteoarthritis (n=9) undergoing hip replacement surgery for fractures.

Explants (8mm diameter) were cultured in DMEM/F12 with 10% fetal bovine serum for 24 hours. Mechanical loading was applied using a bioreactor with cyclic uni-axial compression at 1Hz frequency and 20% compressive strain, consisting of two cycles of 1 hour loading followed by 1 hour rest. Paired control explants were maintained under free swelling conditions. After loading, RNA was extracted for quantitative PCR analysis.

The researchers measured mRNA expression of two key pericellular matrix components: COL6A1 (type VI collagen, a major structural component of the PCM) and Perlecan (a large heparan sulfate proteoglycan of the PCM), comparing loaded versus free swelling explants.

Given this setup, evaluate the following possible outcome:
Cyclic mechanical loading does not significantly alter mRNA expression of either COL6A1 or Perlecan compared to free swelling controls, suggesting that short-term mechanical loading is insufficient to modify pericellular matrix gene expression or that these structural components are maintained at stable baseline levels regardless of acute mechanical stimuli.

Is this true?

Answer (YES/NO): NO